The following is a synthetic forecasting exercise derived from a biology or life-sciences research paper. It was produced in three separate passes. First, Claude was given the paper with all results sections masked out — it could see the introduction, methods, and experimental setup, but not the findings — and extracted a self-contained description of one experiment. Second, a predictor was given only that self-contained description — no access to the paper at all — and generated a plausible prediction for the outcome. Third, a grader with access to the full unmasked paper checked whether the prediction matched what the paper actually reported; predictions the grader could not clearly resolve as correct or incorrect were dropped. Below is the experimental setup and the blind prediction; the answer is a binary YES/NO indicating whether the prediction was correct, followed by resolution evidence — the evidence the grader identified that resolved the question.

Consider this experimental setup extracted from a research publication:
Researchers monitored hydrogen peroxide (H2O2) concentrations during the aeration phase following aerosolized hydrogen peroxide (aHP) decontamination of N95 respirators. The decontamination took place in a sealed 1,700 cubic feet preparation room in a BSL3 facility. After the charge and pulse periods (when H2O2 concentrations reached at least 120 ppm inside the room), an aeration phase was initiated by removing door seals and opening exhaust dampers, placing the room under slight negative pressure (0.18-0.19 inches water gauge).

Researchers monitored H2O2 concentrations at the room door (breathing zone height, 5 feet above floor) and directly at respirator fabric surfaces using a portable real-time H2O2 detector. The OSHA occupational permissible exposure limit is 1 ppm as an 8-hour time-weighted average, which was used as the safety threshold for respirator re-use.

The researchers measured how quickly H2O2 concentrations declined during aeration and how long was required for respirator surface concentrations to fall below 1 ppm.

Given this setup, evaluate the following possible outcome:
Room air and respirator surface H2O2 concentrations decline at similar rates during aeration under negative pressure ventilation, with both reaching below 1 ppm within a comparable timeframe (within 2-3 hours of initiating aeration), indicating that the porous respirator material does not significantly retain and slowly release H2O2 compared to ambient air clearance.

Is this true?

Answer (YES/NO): NO